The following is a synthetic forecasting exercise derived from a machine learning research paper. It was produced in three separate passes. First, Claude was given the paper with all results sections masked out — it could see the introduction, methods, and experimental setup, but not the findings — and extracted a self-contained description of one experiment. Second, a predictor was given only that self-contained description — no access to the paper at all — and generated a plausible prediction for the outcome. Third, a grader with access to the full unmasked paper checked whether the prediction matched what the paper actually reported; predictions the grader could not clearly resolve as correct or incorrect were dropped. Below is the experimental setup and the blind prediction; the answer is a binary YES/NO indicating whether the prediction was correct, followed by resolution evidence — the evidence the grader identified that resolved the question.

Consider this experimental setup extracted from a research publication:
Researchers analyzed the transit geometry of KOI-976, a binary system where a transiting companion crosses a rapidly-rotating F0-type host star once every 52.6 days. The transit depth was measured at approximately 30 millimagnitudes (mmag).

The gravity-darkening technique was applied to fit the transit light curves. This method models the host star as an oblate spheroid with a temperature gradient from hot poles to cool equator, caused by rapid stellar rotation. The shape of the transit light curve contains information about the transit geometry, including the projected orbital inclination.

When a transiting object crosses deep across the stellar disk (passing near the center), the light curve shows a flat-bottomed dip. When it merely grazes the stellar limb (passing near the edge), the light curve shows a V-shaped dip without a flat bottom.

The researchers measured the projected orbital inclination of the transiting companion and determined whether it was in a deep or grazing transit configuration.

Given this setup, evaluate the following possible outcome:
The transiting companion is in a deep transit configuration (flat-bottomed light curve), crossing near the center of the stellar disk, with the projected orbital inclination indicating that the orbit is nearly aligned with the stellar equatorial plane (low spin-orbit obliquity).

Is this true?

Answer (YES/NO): NO